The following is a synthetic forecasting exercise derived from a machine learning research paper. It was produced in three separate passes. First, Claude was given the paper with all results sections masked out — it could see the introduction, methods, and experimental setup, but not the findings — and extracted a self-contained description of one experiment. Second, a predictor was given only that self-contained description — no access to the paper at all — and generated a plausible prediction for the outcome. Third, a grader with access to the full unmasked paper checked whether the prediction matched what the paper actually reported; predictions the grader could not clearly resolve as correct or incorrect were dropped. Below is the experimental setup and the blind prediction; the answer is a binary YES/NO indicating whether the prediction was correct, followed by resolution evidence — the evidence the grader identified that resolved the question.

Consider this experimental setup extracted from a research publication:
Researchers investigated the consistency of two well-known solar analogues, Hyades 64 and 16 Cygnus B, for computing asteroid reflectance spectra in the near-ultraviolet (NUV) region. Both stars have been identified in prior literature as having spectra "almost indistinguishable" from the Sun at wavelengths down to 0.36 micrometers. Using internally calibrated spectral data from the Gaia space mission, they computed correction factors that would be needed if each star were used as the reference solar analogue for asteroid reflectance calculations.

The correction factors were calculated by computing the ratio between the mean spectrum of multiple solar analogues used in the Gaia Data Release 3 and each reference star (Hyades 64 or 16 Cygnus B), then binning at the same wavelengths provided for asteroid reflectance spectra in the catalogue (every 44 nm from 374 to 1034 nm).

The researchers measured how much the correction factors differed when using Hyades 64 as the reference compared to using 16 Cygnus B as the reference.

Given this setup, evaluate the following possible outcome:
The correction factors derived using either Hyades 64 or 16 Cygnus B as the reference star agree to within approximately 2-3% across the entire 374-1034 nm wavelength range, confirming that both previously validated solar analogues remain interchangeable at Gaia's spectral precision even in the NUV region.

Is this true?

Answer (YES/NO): NO